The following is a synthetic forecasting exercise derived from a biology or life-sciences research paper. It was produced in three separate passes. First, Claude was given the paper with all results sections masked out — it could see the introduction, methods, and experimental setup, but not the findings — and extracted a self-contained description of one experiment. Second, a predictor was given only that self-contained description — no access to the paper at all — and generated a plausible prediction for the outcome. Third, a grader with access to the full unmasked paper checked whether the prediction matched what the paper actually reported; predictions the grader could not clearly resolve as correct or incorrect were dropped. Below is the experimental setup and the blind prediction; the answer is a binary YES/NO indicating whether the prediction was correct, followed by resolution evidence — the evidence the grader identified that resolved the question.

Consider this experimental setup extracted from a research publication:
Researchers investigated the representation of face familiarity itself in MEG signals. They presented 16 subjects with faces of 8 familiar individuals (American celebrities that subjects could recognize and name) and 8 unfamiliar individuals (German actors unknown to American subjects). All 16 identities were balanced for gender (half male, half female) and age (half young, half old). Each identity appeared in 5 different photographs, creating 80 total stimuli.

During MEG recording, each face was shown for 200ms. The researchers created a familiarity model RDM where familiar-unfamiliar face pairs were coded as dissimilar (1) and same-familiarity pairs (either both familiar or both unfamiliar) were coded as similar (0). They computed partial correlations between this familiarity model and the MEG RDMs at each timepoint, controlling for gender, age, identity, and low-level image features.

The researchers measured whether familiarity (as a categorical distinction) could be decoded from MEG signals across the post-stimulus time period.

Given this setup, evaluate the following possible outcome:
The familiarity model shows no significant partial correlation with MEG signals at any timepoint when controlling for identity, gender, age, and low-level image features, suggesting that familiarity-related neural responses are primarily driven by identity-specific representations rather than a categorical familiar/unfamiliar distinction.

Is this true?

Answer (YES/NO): NO